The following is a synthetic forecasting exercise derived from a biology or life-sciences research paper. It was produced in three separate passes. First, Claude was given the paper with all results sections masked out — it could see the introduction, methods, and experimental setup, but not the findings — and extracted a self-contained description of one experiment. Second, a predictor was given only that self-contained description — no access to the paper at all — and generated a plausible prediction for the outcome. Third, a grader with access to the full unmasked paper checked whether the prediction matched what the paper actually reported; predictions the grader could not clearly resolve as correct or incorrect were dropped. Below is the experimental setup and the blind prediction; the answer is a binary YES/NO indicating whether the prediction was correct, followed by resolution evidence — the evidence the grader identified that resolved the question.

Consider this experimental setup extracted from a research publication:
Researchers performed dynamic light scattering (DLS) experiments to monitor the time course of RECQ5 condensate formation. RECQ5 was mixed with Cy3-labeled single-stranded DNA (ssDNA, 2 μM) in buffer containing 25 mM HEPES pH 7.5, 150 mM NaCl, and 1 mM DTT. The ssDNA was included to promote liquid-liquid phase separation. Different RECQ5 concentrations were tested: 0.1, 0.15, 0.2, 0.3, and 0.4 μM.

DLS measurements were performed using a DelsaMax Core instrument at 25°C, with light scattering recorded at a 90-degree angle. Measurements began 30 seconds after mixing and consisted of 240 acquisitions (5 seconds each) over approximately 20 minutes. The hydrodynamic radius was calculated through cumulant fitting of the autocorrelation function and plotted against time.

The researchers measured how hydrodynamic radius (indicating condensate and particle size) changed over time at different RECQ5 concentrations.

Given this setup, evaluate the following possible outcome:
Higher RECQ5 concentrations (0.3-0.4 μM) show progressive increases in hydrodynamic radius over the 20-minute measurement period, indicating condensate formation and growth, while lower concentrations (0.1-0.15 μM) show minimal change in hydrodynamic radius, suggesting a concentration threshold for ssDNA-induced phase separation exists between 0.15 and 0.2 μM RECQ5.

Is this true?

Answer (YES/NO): NO